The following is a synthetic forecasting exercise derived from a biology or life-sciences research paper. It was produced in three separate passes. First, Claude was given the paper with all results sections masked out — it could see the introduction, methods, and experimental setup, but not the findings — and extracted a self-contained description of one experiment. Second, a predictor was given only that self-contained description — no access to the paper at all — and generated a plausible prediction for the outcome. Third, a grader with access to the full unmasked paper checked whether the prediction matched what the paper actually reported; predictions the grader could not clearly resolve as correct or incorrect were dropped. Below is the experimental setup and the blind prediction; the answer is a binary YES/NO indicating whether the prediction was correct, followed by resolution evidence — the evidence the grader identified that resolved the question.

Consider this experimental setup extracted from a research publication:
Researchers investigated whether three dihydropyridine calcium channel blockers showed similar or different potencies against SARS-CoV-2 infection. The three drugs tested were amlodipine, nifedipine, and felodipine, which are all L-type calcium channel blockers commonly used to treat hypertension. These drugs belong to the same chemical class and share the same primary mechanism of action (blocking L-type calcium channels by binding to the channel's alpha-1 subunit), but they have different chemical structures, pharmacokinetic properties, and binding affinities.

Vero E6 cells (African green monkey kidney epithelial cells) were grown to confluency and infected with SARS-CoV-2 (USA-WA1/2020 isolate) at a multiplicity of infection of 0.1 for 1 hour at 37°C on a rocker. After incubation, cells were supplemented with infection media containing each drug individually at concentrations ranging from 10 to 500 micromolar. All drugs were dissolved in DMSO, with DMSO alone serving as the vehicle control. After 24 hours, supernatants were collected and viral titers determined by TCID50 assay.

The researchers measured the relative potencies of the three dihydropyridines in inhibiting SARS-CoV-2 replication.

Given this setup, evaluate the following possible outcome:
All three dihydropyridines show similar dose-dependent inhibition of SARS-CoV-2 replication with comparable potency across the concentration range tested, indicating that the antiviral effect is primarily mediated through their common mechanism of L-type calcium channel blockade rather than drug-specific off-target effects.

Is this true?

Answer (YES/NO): NO